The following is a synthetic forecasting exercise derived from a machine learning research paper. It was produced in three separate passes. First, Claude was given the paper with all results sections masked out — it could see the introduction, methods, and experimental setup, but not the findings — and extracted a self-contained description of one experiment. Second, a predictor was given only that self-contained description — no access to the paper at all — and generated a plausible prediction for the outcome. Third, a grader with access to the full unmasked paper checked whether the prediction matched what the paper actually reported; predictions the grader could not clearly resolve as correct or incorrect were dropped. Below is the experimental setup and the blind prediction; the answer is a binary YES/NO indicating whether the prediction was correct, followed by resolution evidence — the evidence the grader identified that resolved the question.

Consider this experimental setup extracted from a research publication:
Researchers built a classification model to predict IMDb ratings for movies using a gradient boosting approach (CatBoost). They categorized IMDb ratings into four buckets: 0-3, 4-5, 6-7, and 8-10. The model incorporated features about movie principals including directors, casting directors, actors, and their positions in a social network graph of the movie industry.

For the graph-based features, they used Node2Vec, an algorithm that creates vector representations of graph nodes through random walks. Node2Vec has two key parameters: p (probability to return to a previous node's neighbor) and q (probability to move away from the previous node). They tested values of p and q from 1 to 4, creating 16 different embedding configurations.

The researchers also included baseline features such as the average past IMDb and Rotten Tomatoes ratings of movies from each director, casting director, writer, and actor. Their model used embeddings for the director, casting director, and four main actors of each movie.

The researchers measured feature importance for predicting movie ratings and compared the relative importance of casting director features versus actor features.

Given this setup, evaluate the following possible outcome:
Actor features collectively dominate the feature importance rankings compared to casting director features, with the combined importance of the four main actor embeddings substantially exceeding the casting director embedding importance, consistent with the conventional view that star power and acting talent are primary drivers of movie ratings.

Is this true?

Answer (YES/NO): NO